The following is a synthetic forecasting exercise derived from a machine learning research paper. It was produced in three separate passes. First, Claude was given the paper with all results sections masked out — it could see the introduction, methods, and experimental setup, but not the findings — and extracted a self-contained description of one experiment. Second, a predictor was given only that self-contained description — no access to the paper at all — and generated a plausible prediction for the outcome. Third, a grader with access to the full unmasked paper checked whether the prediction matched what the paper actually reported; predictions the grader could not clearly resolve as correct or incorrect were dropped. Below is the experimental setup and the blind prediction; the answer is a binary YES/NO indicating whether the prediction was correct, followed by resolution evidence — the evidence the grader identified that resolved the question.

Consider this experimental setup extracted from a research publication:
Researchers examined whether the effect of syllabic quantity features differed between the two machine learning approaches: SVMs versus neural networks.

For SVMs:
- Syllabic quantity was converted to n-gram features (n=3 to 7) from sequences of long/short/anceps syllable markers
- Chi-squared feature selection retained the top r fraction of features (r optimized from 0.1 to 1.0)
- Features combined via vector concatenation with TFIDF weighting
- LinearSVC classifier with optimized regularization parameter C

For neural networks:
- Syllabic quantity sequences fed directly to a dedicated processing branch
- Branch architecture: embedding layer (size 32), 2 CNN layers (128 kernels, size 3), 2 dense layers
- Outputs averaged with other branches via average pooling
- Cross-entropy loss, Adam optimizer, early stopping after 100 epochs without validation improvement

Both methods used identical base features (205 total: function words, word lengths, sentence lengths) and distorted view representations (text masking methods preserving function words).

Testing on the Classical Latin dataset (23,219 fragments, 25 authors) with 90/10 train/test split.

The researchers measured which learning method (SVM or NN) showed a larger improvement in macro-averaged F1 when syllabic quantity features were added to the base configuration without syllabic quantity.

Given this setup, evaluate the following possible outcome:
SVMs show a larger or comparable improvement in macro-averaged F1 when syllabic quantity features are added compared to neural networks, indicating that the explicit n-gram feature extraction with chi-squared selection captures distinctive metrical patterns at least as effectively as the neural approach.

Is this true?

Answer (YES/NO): YES